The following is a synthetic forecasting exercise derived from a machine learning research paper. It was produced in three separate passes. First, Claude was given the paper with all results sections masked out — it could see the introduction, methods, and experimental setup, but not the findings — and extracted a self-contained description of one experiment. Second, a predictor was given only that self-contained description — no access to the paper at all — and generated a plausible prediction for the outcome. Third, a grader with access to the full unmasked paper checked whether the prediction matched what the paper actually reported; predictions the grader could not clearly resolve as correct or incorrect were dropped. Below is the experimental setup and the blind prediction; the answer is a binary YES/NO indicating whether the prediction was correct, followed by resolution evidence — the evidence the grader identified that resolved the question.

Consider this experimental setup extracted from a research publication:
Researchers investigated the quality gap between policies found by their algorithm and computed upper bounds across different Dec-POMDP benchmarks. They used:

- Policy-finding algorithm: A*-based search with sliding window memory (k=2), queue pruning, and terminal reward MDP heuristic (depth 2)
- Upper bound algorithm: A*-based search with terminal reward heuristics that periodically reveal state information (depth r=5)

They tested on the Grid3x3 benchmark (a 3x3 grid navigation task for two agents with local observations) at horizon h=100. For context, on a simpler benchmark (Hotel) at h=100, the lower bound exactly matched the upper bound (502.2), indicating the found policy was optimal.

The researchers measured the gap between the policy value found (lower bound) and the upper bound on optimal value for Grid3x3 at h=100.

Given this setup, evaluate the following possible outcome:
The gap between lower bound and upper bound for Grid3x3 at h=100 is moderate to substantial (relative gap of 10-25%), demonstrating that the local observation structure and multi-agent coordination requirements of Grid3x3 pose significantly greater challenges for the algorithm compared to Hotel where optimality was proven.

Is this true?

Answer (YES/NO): NO